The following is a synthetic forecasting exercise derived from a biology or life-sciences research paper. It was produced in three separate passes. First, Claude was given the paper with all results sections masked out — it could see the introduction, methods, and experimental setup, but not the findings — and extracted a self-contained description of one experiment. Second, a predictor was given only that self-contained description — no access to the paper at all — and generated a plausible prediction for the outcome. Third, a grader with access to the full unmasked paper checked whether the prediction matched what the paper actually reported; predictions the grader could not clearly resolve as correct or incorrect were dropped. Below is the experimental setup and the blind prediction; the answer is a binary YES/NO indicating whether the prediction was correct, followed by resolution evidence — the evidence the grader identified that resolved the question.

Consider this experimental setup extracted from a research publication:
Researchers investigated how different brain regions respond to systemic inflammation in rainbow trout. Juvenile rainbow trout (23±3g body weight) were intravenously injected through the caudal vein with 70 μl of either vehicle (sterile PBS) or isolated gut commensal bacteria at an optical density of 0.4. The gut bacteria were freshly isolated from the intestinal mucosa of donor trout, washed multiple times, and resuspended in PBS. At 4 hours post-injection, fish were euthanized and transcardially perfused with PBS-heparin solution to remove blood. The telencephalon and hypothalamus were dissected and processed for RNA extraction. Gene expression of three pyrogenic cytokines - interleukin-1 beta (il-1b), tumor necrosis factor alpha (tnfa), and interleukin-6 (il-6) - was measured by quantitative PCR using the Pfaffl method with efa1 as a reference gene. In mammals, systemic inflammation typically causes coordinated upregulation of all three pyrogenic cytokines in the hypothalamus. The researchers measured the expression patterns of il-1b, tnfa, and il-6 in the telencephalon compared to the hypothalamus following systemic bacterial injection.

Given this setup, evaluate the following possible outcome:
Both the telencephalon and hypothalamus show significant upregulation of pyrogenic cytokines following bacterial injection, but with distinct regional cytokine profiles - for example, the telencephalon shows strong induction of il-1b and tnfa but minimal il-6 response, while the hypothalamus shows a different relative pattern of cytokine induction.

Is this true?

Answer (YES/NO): YES